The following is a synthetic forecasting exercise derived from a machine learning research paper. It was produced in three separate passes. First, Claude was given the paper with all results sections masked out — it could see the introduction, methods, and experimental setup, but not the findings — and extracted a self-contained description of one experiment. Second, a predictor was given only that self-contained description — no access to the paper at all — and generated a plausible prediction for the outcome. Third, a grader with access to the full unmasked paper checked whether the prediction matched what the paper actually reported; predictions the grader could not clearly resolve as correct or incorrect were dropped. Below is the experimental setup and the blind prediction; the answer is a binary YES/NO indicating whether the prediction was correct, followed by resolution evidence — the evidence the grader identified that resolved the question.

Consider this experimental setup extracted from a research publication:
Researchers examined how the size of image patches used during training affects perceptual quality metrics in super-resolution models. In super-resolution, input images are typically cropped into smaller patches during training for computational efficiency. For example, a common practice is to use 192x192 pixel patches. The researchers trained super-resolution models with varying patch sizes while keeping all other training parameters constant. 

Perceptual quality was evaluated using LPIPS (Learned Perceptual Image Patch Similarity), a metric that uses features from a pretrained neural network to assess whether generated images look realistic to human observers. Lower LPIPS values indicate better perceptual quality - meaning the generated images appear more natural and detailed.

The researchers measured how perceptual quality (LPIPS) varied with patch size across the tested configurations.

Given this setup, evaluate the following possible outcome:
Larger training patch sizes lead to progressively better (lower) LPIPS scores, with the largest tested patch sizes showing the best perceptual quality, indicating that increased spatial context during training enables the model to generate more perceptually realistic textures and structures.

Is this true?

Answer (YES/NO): YES